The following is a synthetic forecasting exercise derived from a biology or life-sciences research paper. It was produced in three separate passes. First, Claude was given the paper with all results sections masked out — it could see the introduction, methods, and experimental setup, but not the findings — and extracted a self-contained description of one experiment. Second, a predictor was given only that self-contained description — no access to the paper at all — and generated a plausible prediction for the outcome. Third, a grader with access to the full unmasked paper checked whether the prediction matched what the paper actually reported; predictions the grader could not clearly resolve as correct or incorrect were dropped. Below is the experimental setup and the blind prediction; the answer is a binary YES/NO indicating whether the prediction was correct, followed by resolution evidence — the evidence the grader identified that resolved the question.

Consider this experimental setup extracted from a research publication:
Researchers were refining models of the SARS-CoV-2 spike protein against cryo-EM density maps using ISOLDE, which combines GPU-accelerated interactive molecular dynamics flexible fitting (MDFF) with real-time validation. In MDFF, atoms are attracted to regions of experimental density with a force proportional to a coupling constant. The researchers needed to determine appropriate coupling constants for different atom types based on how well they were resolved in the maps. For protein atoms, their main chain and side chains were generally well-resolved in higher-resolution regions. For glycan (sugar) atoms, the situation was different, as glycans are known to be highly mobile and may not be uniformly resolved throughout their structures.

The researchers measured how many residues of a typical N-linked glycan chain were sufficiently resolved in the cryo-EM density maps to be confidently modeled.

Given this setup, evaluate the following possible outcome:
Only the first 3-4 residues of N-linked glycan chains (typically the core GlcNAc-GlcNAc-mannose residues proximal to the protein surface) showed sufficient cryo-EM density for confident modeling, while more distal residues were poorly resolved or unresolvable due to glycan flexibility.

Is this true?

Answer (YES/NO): NO